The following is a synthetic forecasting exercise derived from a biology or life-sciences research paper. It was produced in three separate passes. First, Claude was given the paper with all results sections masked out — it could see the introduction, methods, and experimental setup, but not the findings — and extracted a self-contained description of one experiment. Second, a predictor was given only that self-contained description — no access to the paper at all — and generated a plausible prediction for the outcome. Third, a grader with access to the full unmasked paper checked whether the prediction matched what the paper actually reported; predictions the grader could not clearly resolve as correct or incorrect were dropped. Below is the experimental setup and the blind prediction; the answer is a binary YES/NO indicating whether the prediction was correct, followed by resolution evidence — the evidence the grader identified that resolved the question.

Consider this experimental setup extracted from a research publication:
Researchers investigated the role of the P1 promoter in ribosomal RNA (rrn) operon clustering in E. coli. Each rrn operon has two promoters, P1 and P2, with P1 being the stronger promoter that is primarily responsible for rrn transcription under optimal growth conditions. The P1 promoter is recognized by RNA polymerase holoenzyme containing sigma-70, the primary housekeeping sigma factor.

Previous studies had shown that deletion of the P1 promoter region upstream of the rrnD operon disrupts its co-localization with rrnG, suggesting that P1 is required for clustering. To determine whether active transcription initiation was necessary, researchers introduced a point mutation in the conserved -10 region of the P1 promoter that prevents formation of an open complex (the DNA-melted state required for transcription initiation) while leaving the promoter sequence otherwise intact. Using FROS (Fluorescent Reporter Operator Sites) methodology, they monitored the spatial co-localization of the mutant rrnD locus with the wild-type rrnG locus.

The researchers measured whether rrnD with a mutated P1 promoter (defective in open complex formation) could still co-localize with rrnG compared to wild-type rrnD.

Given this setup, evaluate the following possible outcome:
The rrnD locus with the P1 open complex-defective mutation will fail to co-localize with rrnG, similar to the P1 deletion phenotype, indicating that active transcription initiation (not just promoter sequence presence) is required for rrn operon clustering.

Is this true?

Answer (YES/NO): NO